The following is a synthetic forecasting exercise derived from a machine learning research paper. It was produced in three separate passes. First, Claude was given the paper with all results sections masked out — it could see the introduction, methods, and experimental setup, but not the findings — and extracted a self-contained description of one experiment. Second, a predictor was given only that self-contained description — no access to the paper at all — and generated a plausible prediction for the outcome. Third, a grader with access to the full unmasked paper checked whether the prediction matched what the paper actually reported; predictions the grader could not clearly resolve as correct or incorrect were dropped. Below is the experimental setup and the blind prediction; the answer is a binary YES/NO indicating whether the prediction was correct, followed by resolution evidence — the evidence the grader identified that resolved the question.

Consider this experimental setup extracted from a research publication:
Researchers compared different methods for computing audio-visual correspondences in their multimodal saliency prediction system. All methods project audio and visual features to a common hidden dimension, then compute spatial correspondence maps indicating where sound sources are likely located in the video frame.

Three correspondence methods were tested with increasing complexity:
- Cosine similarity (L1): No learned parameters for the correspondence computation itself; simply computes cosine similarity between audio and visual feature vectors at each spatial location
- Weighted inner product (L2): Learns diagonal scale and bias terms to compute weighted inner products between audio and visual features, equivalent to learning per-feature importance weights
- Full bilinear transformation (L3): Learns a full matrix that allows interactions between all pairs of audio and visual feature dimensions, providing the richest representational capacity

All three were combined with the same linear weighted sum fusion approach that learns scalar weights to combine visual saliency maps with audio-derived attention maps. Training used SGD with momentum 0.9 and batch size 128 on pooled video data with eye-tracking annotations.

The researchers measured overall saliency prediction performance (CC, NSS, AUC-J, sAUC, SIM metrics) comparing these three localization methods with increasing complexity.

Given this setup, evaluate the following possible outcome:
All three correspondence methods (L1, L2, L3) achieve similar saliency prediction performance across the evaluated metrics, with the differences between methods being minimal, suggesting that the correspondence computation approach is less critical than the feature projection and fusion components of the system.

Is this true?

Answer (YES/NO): NO